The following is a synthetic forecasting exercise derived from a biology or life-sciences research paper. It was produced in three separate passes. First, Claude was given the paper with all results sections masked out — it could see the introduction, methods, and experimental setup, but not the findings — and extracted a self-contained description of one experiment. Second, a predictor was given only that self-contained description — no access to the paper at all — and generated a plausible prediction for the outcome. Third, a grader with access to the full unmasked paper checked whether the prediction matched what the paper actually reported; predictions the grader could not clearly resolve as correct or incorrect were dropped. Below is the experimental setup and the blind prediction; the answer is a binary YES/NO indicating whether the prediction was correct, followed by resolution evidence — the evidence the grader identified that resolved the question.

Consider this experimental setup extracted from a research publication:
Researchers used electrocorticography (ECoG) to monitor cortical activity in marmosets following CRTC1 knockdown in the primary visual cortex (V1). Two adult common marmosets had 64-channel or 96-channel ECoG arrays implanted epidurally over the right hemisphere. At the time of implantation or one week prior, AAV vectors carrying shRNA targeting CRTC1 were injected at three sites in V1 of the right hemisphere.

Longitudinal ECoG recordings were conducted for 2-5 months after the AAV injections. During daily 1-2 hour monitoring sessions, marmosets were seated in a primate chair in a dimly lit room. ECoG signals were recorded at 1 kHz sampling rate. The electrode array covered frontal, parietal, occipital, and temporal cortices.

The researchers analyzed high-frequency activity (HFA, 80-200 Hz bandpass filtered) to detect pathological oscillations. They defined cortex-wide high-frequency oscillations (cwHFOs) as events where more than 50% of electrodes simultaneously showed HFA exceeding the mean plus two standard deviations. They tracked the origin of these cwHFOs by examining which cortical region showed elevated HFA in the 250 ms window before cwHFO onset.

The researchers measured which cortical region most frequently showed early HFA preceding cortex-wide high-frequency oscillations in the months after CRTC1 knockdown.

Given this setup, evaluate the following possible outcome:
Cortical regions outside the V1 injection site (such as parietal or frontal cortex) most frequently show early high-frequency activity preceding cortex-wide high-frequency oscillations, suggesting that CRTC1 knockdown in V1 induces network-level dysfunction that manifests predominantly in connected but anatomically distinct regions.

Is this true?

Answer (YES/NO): NO